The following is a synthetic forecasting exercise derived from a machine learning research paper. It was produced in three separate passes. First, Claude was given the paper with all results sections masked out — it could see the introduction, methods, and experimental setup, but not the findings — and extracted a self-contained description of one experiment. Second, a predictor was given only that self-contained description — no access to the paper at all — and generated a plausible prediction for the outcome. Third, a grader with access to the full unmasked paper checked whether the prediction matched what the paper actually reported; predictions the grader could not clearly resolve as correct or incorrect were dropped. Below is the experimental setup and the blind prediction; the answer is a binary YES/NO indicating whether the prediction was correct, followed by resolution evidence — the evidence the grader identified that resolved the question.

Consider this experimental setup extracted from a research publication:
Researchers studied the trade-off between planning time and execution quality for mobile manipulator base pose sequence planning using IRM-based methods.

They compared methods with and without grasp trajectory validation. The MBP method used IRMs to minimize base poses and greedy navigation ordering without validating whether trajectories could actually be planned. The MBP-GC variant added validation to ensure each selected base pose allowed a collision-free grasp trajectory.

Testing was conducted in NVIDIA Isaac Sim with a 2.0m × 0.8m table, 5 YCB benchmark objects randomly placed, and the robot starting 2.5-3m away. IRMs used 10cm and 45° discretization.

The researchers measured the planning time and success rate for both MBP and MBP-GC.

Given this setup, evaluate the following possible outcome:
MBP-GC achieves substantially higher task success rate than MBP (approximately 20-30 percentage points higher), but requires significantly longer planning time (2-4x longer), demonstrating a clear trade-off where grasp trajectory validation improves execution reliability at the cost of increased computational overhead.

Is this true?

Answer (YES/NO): NO